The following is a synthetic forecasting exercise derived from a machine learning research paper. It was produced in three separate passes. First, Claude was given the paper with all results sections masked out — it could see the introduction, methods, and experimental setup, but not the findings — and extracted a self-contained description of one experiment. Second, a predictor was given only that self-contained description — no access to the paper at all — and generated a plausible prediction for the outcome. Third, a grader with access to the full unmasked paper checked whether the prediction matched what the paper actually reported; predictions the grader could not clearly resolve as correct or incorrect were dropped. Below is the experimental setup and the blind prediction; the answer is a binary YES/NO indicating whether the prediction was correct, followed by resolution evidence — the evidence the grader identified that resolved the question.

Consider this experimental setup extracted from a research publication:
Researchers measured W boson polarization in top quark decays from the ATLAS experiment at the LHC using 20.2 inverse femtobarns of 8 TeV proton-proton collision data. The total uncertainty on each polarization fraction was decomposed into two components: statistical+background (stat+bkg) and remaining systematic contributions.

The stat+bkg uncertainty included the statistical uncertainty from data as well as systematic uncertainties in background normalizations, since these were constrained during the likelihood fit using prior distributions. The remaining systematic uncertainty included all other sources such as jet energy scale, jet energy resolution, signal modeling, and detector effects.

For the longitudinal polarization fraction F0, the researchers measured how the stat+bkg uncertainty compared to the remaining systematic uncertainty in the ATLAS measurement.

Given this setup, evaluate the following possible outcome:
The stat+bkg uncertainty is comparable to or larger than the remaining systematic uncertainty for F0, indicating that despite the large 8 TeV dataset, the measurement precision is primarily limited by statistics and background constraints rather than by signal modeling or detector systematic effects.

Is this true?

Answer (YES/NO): NO